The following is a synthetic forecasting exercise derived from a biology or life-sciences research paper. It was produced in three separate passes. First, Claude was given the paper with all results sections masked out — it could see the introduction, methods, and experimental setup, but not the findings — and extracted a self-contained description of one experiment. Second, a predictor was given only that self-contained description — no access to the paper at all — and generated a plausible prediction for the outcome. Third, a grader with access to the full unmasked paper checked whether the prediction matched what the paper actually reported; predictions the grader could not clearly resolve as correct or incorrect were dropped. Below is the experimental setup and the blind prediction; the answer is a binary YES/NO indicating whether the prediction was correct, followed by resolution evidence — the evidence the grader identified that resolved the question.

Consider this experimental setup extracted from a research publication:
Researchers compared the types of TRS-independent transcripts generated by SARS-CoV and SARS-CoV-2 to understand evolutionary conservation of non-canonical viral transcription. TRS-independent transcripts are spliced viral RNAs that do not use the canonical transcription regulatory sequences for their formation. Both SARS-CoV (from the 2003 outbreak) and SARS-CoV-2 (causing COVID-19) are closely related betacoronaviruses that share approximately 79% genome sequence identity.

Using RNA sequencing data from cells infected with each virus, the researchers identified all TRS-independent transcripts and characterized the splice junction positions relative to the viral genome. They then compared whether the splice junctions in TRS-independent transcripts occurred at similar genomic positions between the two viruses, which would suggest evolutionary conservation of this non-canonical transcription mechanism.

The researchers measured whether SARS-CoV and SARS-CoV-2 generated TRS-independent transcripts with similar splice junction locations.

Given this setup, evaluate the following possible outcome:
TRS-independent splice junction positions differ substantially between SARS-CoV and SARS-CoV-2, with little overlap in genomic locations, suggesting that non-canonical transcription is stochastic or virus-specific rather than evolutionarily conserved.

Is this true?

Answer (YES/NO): NO